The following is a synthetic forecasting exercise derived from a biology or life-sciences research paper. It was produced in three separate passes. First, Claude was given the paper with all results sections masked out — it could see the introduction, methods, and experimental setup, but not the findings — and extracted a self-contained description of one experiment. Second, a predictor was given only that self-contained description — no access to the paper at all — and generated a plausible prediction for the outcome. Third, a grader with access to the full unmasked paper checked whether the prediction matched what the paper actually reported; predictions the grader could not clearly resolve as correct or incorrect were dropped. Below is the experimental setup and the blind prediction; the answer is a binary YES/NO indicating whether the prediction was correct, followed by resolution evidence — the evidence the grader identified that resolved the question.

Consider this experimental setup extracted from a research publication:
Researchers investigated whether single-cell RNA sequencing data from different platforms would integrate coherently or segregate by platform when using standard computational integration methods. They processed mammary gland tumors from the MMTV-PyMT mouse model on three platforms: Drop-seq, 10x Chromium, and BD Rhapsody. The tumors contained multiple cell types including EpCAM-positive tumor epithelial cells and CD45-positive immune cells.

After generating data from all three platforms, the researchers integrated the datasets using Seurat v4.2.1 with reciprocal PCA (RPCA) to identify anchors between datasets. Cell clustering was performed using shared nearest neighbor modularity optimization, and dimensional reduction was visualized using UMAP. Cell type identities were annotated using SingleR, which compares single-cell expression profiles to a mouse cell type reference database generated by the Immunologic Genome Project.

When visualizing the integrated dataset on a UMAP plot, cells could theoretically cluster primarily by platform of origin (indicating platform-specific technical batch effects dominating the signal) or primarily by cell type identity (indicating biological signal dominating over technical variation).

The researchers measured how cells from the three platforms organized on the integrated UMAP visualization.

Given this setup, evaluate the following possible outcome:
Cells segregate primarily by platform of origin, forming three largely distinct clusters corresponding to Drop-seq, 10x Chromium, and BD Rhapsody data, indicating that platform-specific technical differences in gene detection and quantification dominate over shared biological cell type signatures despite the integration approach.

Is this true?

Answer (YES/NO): NO